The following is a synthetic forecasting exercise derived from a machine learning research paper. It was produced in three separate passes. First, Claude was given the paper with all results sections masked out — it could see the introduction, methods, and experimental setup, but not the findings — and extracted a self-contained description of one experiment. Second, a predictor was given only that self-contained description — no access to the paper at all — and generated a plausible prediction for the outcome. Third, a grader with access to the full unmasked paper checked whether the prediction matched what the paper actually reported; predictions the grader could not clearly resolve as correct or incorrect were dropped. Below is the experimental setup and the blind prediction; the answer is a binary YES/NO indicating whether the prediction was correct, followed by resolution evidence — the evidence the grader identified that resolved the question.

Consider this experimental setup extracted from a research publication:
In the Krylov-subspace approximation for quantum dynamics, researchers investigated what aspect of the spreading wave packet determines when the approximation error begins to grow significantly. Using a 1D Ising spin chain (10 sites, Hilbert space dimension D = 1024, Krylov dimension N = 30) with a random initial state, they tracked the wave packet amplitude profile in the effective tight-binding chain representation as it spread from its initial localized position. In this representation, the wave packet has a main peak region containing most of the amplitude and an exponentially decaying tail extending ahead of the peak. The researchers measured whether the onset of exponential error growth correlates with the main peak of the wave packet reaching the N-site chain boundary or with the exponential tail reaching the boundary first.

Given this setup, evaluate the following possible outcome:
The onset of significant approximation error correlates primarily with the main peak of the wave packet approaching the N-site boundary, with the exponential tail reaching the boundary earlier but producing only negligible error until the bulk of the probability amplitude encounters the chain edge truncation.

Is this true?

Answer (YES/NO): NO